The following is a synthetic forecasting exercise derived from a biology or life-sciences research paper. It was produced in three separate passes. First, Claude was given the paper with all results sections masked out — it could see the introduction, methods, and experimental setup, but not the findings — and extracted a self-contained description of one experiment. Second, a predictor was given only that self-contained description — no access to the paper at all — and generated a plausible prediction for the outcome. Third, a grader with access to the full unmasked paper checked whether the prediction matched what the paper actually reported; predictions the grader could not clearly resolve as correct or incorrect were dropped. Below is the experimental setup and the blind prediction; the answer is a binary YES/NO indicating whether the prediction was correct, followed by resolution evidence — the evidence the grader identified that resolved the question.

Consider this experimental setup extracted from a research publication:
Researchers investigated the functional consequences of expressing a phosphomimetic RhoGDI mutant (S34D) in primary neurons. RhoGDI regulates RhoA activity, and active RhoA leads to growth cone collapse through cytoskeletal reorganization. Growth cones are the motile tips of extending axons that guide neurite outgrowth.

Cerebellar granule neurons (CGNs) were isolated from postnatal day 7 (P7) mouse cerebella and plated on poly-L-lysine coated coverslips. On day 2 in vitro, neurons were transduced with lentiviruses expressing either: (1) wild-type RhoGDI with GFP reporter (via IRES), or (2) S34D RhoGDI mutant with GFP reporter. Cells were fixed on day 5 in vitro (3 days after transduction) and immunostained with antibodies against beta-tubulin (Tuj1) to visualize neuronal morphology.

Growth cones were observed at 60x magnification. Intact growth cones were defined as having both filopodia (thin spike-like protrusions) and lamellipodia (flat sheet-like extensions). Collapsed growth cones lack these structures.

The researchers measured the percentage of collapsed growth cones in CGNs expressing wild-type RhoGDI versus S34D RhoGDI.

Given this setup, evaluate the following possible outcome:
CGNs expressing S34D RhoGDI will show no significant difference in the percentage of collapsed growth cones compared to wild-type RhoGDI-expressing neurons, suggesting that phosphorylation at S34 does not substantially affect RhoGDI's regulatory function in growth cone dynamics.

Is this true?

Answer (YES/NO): NO